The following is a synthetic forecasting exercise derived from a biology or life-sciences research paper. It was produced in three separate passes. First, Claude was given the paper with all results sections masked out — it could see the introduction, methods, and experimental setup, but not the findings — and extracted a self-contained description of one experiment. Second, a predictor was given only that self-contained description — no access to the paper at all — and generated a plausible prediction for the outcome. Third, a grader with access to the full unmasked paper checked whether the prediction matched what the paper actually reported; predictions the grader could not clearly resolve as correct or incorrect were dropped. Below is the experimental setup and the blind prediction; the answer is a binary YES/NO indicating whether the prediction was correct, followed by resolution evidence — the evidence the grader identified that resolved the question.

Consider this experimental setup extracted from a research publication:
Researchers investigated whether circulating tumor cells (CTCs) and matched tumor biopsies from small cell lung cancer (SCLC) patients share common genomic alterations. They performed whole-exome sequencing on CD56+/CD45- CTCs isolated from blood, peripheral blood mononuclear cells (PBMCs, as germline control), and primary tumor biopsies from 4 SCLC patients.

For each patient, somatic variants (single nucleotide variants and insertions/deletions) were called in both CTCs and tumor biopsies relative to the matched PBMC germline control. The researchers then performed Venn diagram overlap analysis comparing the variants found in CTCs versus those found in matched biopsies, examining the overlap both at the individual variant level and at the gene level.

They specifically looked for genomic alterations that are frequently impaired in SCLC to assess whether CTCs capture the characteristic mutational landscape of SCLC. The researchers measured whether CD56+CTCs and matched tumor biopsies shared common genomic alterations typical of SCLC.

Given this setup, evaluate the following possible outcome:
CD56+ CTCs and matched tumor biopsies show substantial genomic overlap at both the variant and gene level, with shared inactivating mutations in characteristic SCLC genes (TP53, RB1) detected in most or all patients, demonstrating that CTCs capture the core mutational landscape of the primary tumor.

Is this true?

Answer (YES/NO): NO